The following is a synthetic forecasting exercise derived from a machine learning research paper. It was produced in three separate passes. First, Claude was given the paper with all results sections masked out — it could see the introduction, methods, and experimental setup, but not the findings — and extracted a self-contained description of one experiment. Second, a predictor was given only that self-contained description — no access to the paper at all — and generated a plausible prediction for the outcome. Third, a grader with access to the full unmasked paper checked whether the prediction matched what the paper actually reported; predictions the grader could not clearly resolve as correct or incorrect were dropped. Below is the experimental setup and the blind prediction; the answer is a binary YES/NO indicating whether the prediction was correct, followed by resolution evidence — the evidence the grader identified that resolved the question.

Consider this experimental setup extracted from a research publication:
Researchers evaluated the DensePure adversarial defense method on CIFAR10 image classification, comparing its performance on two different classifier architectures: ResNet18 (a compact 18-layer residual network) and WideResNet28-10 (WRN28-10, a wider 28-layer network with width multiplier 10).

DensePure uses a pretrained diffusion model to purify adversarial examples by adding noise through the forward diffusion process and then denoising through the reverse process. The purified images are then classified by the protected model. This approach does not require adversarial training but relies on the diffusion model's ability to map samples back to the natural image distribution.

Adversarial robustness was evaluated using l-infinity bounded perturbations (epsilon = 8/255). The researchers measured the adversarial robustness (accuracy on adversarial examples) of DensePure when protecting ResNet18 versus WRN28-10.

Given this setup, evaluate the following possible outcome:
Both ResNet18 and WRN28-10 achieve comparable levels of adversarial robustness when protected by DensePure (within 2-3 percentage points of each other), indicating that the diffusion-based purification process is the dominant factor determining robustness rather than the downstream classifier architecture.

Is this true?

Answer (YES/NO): NO